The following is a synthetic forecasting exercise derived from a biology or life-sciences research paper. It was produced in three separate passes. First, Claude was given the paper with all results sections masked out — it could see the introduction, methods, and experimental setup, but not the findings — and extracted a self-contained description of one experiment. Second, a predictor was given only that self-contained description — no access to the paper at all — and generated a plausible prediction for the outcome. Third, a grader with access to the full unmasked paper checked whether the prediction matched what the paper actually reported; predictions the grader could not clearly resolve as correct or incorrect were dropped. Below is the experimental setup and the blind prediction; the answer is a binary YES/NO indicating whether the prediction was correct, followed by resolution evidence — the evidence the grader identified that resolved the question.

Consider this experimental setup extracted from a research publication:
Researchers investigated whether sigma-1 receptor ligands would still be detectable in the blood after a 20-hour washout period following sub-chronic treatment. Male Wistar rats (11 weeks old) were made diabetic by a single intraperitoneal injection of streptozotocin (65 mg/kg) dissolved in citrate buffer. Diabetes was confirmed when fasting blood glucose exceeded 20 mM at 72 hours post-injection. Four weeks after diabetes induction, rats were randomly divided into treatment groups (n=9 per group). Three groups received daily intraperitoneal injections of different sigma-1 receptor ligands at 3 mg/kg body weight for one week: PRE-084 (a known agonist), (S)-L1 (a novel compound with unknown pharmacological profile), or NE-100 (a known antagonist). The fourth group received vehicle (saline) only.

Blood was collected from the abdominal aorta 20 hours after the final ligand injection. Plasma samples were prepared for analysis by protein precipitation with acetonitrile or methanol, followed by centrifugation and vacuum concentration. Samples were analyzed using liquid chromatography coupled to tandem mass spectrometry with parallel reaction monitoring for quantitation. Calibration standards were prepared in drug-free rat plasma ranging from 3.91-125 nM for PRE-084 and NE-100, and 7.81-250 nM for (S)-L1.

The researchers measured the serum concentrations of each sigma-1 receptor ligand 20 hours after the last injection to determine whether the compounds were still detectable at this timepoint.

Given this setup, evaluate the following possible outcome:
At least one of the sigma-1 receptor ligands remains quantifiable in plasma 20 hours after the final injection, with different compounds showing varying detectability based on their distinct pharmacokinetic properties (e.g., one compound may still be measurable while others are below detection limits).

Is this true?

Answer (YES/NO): YES